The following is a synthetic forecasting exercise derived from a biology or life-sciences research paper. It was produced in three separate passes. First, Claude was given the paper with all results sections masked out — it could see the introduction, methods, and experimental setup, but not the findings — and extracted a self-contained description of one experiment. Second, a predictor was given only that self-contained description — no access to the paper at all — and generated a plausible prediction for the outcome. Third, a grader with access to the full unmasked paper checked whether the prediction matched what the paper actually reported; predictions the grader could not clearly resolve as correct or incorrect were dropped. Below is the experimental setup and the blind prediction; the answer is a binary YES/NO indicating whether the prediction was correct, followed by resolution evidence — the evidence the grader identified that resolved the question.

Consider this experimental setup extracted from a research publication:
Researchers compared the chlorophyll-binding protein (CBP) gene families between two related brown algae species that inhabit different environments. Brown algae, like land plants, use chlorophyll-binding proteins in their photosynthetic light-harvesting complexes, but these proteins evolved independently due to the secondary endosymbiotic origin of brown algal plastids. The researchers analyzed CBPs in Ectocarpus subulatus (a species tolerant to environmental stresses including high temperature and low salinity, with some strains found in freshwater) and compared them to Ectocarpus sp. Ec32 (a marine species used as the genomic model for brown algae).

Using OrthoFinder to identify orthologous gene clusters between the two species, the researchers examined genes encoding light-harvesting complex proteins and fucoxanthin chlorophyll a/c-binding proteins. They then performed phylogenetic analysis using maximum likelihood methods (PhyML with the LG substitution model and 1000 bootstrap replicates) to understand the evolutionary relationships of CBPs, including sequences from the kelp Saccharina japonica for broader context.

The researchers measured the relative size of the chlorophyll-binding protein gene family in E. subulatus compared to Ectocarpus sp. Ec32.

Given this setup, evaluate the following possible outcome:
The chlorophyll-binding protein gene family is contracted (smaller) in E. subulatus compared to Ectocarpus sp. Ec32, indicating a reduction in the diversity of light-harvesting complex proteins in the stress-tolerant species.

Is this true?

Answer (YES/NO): NO